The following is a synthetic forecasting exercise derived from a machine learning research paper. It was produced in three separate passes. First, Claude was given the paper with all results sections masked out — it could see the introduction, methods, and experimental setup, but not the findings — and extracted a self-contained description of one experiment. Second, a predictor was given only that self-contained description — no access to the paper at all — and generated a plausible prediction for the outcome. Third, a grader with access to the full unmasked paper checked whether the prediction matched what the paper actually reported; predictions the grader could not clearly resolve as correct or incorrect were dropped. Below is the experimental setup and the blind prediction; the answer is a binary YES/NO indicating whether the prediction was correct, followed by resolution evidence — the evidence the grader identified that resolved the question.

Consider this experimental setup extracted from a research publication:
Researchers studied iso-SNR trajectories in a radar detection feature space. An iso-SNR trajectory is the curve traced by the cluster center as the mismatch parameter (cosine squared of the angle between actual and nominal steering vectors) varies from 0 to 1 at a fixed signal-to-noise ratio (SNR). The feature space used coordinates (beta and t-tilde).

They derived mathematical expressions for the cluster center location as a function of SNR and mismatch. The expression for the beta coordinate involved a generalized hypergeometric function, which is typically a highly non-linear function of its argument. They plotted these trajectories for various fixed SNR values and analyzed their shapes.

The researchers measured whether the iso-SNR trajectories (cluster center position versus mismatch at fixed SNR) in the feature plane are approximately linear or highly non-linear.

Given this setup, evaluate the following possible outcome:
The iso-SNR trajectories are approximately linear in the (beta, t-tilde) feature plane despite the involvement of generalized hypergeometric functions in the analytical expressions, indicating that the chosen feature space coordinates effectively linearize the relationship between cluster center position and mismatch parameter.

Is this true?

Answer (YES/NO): YES